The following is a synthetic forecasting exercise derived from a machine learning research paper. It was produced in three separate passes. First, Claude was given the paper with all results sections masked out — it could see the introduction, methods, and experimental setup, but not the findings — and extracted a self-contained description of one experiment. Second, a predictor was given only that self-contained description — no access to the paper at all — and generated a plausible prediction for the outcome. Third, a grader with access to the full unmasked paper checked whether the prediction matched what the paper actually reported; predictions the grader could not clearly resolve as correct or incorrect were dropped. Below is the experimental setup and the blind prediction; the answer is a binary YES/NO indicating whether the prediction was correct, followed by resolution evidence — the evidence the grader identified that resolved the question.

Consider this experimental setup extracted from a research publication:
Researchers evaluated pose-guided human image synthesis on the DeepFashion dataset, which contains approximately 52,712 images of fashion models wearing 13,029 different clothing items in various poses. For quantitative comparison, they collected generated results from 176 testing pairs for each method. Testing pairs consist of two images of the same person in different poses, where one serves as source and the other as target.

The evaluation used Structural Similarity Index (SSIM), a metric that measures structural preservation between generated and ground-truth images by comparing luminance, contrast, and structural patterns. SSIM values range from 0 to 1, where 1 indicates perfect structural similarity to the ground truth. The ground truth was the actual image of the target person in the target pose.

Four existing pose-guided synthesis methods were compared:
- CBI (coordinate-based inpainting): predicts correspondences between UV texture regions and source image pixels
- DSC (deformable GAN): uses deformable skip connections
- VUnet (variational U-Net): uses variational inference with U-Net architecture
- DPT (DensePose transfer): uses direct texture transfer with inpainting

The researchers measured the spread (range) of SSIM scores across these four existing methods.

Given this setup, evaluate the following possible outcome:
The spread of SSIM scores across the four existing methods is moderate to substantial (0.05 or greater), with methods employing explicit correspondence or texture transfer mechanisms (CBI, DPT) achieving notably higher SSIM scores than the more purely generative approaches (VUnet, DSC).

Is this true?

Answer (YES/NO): NO